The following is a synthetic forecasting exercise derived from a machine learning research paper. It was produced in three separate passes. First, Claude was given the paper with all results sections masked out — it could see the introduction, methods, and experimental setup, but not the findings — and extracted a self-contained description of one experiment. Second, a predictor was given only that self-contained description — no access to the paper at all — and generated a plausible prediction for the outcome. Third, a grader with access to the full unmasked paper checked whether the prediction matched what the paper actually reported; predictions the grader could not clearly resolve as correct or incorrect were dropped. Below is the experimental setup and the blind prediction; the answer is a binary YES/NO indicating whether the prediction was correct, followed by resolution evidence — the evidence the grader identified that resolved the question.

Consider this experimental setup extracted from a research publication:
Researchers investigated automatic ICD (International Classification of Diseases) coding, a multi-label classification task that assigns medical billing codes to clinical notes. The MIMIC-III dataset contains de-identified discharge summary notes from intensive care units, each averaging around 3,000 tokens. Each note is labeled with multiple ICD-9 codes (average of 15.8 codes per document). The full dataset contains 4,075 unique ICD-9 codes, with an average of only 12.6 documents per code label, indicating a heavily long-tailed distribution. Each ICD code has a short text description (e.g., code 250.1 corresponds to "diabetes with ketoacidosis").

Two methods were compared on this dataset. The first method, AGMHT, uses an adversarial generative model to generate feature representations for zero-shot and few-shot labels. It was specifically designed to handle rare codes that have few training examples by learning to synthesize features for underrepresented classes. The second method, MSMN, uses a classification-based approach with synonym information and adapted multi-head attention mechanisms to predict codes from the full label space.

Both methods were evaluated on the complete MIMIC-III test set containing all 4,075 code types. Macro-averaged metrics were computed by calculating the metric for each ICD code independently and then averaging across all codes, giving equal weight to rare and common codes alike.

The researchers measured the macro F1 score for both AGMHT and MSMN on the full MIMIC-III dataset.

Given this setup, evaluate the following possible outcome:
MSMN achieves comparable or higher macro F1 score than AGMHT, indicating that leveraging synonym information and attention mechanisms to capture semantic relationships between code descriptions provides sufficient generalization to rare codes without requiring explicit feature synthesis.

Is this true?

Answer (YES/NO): YES